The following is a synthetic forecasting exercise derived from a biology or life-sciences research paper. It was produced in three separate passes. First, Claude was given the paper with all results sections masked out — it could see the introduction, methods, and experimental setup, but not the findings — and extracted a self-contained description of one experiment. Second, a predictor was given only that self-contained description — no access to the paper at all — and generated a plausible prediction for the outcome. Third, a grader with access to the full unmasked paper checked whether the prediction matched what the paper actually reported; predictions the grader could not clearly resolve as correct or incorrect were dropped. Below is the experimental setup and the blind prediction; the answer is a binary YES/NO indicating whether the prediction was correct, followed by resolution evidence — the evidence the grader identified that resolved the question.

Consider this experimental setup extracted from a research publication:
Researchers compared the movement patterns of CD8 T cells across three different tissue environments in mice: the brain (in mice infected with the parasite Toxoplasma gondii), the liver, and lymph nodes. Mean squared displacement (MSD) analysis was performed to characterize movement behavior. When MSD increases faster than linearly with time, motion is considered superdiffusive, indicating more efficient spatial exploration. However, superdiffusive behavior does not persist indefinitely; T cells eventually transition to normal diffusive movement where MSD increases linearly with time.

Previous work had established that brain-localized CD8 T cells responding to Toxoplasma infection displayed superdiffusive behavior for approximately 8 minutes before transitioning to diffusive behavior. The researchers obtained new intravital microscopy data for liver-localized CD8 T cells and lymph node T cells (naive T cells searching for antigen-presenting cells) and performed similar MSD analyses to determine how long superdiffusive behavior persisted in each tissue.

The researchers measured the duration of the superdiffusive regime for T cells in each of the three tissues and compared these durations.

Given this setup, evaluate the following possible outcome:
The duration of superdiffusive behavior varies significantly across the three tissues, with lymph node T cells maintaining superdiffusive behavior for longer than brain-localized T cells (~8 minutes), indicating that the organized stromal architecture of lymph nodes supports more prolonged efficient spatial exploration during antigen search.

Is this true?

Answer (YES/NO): NO